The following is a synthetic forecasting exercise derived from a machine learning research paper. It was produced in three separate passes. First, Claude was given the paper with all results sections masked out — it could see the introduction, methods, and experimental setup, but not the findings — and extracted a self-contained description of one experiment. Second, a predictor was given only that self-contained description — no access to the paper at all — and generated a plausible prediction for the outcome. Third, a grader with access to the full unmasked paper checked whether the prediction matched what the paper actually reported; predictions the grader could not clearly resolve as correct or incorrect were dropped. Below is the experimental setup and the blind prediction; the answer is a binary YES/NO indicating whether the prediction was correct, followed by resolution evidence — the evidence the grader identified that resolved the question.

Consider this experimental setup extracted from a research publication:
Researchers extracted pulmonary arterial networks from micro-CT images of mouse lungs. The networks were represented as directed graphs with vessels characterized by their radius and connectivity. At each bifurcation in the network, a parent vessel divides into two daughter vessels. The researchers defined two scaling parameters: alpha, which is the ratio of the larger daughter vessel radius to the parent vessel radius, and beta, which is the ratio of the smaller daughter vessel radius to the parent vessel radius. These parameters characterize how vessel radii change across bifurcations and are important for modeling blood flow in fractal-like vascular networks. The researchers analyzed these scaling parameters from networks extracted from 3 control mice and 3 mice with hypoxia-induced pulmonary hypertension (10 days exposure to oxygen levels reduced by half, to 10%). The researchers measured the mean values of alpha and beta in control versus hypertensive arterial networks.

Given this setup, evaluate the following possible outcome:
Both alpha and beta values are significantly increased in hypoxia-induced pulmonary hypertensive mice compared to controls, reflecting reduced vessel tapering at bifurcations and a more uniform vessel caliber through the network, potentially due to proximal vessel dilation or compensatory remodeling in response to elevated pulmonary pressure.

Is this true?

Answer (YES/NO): NO